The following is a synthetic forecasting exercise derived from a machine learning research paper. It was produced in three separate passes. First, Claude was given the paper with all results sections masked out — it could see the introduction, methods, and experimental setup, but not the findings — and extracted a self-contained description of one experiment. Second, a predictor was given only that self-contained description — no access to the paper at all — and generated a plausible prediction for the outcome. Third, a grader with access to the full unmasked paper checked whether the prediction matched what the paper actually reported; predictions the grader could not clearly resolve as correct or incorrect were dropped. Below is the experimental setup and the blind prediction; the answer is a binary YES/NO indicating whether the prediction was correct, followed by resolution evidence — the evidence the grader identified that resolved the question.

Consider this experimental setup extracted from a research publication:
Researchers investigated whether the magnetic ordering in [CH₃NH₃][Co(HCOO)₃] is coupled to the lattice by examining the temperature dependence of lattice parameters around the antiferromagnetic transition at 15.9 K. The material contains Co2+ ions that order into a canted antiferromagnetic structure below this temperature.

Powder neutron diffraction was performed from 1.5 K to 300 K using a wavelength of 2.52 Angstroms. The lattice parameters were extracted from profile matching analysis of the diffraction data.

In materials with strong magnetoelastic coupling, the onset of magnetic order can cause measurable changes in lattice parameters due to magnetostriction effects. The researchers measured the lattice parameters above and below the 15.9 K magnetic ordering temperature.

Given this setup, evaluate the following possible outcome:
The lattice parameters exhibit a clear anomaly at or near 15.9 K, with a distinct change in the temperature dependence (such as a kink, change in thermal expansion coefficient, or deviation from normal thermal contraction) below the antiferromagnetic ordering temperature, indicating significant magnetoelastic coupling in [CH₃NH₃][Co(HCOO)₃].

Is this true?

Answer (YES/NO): NO